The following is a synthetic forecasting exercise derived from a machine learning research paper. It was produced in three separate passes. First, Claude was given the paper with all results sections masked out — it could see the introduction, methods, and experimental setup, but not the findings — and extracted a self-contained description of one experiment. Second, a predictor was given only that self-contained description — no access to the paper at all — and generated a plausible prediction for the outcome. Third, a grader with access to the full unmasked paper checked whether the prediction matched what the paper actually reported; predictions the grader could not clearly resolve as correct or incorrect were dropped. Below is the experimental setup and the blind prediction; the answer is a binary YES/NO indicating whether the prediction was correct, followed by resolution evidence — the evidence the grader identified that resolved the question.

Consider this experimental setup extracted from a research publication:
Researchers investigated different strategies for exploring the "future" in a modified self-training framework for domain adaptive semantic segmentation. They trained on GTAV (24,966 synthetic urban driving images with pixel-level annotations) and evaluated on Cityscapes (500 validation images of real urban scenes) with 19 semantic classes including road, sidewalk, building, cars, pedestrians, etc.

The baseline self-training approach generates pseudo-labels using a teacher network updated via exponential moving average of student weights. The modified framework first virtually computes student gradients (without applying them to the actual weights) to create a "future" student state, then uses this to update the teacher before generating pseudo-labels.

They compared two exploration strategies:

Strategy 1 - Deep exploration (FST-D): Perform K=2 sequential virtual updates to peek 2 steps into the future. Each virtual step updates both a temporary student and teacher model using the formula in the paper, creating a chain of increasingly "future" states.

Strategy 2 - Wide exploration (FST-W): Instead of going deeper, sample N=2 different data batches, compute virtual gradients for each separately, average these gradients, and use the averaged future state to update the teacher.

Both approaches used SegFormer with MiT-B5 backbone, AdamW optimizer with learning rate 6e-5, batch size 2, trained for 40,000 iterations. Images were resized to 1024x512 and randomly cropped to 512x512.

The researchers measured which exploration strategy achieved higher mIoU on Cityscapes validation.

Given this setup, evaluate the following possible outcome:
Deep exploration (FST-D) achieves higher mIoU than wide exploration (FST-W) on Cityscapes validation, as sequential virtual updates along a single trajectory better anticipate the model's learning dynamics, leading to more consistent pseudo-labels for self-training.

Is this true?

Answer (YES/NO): YES